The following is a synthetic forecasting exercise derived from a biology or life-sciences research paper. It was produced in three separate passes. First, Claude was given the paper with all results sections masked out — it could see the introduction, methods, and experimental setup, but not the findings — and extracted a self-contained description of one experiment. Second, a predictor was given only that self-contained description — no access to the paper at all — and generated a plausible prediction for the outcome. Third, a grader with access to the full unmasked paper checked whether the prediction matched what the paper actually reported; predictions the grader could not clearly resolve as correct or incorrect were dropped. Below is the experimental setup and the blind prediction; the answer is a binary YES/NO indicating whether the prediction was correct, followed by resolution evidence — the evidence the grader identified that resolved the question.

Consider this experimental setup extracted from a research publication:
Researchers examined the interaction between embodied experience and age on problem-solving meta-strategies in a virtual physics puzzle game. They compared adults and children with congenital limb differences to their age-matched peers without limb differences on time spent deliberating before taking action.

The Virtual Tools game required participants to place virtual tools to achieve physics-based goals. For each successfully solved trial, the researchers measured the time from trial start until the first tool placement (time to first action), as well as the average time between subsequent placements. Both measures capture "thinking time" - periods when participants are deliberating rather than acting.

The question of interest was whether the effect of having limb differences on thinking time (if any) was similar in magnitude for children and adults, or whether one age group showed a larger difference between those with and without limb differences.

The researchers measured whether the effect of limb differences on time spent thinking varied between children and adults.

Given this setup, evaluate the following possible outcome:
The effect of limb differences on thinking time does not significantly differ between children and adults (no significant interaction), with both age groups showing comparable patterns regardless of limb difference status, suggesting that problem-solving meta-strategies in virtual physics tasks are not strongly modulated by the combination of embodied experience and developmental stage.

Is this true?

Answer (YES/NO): YES